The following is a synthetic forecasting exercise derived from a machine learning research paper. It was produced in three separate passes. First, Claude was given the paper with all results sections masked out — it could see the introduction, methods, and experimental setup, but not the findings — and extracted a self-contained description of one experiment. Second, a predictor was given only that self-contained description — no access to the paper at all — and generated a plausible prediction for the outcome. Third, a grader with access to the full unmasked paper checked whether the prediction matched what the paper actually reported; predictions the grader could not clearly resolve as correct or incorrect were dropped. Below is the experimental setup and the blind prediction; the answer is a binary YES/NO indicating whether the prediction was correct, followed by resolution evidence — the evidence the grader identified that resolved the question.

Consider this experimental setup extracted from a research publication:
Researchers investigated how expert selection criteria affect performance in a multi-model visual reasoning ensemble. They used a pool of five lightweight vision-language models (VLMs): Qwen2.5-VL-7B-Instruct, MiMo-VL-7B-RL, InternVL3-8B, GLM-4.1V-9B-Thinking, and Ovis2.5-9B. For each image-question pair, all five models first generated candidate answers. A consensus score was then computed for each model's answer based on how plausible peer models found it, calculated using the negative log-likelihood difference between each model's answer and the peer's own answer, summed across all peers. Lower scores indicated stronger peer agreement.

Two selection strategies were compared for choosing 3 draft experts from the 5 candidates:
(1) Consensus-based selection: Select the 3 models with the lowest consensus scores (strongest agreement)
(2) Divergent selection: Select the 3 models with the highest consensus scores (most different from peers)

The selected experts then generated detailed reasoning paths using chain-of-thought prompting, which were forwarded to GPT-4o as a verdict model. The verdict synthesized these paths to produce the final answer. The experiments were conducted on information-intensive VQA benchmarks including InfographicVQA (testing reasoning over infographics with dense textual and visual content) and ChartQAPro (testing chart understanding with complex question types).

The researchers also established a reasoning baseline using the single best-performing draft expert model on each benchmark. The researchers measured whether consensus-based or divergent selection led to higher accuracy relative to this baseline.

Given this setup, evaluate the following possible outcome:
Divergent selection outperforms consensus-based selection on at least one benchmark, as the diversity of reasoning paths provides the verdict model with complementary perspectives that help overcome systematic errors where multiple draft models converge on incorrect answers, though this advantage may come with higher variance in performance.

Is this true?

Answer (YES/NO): NO